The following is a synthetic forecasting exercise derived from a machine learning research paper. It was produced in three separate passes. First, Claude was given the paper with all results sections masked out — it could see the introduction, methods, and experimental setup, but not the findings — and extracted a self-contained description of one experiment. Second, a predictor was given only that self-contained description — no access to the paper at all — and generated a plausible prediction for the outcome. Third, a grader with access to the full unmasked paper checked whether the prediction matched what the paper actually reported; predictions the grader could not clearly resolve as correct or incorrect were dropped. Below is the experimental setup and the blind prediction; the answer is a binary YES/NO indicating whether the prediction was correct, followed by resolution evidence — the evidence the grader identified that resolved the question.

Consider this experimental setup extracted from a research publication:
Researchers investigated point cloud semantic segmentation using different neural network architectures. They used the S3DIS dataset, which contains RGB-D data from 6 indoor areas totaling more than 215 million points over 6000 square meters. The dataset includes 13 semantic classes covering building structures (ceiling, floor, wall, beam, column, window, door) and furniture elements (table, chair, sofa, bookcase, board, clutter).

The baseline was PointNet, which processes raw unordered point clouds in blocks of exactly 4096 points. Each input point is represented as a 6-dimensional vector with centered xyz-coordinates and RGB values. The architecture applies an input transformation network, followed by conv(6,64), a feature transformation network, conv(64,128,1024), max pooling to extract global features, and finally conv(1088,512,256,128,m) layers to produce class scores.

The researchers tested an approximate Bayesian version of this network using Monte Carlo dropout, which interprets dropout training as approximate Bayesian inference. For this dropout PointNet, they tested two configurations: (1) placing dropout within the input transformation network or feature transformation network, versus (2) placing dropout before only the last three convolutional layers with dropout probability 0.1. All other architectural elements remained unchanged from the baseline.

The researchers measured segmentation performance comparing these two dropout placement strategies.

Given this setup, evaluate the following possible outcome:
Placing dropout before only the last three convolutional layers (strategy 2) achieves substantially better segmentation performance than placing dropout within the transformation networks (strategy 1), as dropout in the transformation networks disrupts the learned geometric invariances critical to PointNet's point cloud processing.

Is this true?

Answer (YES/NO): YES